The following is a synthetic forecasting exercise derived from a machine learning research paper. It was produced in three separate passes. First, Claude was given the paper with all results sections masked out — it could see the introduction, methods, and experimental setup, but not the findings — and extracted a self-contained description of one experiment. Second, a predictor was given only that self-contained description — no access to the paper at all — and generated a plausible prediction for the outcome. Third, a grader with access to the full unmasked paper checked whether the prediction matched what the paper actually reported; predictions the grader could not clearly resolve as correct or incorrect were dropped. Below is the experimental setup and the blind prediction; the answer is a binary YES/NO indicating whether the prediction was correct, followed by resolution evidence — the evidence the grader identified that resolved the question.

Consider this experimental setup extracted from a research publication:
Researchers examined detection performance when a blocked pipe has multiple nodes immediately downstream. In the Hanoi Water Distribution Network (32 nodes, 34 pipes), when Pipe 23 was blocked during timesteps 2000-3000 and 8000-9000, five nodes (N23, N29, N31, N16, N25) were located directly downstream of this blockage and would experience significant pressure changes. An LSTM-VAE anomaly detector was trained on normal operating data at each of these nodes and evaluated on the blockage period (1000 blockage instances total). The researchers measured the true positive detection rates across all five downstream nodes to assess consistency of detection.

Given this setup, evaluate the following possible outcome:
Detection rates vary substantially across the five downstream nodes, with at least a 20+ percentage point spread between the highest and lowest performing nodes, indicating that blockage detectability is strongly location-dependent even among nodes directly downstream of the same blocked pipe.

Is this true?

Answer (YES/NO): NO